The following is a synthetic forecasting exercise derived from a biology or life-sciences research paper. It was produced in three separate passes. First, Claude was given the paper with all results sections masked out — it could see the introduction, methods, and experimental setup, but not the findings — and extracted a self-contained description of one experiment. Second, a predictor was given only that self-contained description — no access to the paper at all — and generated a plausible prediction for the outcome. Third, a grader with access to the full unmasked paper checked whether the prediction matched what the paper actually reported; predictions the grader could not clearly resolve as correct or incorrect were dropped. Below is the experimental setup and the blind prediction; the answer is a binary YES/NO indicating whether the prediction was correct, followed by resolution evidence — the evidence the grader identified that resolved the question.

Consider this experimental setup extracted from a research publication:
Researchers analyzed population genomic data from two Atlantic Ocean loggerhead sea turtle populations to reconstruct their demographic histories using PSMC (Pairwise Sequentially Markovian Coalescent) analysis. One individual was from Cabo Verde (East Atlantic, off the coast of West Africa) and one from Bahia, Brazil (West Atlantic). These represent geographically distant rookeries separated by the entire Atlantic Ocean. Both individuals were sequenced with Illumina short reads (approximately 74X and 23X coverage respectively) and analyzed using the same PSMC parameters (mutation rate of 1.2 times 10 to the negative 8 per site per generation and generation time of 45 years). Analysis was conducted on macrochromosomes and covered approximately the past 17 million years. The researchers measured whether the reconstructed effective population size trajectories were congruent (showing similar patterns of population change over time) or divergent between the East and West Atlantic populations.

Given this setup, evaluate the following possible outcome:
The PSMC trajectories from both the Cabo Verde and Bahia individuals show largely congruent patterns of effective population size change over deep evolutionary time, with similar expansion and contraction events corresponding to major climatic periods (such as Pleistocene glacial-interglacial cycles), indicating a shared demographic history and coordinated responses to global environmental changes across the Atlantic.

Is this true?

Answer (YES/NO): YES